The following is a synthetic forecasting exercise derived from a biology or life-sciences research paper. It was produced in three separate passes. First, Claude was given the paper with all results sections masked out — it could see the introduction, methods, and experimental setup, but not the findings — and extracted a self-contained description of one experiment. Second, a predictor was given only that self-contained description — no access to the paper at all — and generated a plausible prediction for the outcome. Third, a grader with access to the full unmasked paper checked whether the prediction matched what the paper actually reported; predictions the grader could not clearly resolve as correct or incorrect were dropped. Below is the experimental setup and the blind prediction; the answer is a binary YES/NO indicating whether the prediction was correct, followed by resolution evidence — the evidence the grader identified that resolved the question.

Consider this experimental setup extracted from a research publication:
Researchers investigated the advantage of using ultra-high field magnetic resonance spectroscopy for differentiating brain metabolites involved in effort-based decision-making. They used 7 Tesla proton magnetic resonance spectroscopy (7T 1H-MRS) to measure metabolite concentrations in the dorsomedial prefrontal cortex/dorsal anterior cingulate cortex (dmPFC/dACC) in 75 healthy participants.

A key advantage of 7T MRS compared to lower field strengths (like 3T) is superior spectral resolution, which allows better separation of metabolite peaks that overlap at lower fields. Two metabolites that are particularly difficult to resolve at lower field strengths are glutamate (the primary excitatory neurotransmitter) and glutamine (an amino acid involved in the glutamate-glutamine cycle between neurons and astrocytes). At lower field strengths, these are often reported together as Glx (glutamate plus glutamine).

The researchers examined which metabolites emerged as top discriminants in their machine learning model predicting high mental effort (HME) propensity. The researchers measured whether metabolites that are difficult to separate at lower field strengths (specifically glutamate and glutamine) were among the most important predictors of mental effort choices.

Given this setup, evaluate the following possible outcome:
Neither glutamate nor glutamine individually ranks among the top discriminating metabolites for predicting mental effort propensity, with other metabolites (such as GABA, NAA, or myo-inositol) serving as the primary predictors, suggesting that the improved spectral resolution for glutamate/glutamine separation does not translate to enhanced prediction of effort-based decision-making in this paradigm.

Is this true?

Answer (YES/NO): NO